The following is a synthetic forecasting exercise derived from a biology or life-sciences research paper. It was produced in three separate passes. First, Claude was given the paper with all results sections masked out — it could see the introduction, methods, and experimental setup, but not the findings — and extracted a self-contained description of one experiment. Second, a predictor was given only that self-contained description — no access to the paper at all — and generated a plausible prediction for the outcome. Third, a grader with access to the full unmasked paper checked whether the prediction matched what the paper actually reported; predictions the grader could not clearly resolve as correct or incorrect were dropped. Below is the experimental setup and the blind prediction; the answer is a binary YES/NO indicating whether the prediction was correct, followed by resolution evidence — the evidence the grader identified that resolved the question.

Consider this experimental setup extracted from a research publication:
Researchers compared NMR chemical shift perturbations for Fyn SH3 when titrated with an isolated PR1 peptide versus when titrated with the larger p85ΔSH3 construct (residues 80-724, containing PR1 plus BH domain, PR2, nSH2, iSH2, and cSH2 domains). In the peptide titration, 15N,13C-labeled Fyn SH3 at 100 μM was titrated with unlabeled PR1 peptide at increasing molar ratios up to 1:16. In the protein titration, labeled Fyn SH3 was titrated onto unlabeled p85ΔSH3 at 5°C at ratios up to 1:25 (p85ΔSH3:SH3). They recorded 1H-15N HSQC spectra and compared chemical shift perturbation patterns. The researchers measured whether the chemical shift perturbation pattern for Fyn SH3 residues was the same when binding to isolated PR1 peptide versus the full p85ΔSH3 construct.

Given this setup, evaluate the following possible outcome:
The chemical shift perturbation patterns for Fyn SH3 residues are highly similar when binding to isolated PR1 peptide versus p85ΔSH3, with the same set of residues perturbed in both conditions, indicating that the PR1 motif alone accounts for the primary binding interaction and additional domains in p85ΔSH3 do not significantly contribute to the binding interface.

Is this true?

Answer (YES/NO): NO